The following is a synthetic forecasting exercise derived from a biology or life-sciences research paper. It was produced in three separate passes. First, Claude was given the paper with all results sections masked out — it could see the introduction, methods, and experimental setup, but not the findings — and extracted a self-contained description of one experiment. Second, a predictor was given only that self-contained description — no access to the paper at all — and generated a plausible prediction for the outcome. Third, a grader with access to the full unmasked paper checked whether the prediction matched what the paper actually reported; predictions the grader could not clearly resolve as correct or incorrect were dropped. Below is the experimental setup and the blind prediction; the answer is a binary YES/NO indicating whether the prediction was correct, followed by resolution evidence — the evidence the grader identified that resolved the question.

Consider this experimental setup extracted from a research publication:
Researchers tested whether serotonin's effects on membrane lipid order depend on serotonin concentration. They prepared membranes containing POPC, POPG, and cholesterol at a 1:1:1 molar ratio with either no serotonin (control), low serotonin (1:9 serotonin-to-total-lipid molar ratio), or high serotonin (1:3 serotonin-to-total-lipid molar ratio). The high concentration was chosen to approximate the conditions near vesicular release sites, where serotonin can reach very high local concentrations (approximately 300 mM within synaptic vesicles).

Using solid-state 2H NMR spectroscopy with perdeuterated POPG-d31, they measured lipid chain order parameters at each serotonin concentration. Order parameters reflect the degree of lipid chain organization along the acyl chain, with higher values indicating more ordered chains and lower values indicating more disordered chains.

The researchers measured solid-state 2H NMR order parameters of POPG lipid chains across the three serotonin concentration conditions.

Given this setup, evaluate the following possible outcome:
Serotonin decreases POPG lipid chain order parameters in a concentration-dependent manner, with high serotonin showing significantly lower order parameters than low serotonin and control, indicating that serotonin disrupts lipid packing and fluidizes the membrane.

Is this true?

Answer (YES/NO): NO